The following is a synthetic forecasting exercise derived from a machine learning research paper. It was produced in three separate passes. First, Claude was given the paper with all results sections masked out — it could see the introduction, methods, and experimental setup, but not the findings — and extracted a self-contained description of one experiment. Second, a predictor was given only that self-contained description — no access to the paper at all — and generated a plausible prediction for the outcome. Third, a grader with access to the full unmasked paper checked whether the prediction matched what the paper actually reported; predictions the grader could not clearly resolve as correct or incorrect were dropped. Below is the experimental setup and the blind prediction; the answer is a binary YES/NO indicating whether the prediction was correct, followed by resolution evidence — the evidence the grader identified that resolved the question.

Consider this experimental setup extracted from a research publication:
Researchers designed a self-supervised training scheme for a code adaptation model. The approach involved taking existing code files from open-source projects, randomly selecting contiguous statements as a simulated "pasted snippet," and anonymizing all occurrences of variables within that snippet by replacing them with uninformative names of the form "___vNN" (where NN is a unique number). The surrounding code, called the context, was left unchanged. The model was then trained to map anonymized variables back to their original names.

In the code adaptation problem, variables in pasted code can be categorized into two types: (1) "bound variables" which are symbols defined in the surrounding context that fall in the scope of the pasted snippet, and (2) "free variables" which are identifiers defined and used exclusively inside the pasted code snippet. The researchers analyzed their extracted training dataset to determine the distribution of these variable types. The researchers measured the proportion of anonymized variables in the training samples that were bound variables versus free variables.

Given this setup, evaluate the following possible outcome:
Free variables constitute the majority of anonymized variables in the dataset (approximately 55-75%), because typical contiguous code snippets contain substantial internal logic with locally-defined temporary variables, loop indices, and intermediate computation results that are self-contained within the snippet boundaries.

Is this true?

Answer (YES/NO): NO